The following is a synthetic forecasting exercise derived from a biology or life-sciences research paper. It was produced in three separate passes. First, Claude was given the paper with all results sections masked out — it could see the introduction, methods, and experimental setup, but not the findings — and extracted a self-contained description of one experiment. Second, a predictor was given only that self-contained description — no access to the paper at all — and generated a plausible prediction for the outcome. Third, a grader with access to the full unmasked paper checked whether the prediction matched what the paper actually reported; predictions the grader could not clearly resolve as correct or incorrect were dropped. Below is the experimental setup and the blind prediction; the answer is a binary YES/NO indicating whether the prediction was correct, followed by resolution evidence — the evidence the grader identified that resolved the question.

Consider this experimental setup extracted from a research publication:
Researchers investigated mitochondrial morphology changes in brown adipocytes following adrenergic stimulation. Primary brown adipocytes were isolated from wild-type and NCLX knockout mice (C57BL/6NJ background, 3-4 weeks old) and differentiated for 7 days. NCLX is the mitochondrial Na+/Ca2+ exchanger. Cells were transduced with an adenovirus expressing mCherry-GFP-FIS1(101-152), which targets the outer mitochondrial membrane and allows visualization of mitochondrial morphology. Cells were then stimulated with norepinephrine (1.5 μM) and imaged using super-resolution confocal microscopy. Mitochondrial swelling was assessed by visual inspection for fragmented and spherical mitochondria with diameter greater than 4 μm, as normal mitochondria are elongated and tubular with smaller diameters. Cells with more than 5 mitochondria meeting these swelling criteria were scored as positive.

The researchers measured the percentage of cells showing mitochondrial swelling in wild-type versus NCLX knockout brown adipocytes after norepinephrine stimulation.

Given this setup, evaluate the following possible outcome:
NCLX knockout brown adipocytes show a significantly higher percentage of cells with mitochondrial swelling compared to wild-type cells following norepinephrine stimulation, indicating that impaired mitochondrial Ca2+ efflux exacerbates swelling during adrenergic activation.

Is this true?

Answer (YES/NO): YES